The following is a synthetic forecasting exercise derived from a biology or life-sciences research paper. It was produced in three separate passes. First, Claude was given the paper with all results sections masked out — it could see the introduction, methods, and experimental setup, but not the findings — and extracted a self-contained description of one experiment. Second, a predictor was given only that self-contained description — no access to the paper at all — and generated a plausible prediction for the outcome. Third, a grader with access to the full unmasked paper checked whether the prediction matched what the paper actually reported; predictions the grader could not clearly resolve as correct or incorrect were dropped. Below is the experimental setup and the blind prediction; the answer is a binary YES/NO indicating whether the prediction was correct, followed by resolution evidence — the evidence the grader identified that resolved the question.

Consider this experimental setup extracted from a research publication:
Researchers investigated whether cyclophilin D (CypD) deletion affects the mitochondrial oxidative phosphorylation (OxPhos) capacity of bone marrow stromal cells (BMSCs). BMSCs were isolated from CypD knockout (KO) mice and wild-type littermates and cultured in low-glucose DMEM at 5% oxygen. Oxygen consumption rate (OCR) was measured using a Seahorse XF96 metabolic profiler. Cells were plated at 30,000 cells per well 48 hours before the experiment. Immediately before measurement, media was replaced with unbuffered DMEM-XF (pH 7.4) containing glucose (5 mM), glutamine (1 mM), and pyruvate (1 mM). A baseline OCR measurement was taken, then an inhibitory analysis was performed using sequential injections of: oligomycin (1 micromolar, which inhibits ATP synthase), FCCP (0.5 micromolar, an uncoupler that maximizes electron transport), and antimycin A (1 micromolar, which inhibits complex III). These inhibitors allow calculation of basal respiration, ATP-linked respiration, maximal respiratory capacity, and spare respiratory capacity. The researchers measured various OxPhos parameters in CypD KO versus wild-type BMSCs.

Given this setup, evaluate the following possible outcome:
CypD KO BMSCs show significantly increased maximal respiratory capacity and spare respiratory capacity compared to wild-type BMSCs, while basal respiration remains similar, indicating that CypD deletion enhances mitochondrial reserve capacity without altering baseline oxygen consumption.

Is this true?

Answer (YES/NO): NO